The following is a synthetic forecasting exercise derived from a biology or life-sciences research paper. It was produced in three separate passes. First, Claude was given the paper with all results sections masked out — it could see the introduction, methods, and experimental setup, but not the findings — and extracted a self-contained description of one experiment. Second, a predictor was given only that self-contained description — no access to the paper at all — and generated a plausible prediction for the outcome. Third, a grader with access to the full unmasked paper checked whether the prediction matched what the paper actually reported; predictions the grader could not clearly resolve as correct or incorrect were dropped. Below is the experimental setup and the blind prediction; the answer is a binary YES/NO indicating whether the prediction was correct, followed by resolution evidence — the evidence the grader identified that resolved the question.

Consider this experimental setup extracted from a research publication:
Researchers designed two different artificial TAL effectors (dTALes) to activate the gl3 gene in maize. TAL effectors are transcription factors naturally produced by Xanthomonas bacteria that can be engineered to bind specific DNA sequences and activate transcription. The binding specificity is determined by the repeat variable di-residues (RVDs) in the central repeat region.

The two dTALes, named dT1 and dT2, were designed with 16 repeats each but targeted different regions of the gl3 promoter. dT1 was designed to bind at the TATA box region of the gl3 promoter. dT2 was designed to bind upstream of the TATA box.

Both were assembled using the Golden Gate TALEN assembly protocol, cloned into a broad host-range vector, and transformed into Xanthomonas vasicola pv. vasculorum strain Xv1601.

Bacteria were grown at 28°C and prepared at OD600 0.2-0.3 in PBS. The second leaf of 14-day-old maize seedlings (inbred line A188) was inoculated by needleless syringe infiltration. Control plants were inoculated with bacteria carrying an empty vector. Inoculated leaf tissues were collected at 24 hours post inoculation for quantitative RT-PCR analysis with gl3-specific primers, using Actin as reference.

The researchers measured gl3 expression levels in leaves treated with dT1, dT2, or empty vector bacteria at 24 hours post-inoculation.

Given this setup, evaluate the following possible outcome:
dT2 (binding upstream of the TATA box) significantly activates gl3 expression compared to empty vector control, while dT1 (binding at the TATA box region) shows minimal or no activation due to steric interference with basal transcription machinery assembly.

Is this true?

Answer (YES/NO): NO